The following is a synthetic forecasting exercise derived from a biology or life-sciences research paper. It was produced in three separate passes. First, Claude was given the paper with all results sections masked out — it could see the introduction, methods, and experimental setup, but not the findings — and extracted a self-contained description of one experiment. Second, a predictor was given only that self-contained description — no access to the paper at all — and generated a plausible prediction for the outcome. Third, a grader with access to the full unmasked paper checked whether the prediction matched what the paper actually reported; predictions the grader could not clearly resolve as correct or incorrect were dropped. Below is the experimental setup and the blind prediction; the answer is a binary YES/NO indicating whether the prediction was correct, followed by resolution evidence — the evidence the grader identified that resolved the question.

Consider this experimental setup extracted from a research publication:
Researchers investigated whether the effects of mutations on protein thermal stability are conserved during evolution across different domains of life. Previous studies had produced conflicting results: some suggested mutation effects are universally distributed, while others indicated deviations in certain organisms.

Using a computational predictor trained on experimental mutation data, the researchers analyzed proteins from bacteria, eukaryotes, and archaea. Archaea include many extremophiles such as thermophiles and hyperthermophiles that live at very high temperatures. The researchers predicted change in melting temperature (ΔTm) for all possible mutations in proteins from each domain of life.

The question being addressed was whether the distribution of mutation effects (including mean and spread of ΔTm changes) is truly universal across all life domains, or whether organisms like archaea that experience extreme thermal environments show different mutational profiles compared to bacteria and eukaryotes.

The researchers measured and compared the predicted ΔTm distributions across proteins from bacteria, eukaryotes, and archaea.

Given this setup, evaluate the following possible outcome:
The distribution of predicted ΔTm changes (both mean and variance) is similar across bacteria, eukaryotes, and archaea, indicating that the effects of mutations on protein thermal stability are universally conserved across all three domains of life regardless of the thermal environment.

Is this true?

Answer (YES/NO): NO